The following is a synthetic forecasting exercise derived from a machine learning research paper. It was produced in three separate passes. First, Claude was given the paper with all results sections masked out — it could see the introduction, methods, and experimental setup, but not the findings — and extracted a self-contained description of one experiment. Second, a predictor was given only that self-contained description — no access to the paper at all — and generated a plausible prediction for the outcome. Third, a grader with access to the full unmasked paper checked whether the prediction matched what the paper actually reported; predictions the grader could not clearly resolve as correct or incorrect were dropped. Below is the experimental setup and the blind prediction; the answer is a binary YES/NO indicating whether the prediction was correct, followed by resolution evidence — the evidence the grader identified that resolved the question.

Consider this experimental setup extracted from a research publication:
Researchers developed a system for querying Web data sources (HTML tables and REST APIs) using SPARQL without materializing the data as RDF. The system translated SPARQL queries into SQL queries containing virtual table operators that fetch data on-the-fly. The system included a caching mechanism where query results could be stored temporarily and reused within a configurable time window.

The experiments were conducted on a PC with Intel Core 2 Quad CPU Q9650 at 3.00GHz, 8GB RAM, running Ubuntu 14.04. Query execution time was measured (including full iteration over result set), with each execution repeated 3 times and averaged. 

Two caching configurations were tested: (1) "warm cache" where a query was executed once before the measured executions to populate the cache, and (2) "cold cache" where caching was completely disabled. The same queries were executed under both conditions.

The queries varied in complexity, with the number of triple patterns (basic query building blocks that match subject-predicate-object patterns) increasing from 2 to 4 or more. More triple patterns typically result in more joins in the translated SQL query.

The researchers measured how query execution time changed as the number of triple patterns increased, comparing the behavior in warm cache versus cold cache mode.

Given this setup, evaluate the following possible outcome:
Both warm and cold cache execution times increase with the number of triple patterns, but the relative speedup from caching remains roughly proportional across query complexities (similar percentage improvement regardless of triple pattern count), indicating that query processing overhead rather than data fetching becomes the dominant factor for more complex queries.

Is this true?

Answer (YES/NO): NO